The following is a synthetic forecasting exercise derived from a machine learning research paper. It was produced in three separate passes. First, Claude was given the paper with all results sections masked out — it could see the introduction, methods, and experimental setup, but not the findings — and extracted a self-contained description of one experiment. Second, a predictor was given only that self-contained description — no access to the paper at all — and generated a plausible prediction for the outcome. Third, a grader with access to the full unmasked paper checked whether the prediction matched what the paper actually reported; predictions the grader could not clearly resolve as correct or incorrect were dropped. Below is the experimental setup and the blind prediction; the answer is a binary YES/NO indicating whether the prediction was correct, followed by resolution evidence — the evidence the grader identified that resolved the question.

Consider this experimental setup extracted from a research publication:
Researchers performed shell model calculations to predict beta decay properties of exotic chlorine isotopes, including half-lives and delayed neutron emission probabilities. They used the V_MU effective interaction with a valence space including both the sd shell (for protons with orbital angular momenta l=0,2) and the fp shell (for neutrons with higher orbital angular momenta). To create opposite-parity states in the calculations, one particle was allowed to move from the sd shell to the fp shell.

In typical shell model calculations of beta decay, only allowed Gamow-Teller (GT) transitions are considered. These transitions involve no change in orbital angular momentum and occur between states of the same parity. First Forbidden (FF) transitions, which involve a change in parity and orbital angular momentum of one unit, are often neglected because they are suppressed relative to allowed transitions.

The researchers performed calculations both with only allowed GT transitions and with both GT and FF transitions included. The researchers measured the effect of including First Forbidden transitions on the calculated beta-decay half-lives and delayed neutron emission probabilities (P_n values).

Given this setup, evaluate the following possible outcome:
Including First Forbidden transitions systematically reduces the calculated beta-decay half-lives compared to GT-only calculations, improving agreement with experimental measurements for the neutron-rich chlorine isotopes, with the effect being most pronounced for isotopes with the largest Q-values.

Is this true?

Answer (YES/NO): YES